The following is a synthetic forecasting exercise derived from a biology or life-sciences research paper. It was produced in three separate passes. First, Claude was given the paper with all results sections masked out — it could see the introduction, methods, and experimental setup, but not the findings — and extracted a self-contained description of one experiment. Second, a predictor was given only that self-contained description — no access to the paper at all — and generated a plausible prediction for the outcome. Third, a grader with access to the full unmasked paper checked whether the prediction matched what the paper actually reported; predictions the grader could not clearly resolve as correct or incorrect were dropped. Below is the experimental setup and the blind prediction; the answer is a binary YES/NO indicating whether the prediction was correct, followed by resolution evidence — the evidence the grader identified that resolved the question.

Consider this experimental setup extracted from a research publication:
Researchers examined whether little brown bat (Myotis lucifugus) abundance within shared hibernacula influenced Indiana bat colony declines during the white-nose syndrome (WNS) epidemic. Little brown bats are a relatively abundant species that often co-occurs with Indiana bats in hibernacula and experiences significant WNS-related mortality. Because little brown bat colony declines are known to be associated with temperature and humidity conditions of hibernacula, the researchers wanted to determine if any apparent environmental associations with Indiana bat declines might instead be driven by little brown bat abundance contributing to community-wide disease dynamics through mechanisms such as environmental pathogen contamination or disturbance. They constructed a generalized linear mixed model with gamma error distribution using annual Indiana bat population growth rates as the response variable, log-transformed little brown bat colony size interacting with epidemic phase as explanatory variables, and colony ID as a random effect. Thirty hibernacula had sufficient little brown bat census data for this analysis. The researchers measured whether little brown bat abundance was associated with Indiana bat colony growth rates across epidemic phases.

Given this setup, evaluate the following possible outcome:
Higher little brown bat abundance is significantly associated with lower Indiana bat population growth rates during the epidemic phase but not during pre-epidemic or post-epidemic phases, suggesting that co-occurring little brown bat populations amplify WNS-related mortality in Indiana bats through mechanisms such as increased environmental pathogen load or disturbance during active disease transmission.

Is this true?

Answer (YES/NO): NO